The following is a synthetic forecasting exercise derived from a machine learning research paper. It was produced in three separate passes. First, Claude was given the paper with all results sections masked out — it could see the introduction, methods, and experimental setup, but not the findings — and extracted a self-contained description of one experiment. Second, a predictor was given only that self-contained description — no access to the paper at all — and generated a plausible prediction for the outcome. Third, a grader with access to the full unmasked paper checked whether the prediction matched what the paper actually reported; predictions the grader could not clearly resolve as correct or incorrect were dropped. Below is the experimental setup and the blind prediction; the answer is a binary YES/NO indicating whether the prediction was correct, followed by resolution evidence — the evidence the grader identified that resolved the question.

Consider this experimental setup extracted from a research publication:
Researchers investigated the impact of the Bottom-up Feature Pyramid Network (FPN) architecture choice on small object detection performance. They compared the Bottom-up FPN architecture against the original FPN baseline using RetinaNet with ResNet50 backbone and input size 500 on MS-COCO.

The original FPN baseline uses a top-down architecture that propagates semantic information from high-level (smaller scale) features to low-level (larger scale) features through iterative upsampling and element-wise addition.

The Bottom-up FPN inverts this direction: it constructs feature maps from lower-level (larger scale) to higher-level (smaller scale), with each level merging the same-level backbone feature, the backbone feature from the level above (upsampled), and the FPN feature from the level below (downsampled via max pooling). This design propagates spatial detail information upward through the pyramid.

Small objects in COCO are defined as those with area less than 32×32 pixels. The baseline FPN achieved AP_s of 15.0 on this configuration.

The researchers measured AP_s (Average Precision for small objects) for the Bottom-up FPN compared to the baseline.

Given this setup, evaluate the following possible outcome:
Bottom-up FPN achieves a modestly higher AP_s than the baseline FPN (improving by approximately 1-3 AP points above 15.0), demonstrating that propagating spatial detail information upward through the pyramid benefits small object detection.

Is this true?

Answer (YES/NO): NO